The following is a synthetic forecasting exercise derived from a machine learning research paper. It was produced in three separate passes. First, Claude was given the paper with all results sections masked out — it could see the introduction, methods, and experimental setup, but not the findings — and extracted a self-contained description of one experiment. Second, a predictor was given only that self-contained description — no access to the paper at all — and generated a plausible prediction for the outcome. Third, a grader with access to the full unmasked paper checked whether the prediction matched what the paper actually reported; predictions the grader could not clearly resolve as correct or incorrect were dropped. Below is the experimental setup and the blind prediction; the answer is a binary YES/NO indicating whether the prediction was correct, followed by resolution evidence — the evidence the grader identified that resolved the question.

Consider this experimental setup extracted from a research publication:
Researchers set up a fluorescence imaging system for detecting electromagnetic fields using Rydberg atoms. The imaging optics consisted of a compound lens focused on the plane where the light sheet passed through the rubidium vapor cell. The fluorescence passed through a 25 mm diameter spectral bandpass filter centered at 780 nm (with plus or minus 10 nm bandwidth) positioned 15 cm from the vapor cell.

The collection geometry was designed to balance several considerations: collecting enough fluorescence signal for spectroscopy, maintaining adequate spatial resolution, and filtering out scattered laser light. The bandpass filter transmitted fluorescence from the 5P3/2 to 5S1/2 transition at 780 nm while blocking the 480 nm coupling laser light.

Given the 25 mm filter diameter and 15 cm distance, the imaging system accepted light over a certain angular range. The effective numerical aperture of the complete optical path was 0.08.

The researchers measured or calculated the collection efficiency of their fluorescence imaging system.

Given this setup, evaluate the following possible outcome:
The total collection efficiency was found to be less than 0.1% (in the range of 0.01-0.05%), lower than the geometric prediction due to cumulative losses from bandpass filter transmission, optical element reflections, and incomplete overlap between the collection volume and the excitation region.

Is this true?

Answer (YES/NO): NO